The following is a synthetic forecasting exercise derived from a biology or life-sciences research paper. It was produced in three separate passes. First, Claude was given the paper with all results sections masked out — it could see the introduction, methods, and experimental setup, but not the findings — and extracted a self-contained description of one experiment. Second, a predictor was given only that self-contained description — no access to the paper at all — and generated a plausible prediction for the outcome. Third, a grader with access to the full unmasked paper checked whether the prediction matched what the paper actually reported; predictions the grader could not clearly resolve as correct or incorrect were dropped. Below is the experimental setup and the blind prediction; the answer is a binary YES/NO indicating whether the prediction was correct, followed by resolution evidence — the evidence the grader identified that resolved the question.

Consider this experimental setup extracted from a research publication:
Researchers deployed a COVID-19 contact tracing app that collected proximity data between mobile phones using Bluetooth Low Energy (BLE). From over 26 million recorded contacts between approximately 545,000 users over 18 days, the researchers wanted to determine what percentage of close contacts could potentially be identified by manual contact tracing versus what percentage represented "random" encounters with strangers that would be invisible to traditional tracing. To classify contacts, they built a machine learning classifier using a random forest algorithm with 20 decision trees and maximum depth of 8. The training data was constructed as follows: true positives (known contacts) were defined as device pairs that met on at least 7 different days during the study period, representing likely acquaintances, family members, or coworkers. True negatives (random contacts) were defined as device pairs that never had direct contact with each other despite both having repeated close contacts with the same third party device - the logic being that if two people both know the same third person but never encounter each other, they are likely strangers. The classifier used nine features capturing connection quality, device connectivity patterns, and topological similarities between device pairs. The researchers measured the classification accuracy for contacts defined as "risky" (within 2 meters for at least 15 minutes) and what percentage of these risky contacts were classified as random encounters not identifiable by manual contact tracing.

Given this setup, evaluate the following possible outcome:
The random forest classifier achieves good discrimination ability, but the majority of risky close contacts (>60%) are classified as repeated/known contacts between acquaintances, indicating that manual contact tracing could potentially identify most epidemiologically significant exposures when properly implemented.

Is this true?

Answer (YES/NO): YES